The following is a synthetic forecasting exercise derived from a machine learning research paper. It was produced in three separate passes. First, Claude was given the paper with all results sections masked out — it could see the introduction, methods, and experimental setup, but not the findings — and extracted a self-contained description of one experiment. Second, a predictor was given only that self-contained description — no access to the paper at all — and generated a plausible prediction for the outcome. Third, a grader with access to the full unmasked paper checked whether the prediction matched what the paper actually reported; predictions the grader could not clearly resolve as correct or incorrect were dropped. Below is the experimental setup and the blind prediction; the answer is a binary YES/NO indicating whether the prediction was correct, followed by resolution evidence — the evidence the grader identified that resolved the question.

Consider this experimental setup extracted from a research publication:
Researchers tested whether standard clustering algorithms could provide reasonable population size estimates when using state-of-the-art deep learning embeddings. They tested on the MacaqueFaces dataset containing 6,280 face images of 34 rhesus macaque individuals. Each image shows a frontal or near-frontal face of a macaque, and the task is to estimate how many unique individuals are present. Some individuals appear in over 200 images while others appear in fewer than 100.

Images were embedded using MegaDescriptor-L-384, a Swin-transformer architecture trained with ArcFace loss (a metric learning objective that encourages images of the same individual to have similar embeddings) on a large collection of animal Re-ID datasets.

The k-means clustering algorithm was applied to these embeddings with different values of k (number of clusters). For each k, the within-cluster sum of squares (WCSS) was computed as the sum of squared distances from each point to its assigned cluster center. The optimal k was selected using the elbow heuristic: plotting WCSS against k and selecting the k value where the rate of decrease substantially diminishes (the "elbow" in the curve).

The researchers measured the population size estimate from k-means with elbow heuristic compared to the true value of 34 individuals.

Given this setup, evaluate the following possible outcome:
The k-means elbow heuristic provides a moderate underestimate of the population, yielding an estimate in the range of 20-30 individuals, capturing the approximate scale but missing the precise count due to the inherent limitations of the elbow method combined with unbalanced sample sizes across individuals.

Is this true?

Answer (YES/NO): NO